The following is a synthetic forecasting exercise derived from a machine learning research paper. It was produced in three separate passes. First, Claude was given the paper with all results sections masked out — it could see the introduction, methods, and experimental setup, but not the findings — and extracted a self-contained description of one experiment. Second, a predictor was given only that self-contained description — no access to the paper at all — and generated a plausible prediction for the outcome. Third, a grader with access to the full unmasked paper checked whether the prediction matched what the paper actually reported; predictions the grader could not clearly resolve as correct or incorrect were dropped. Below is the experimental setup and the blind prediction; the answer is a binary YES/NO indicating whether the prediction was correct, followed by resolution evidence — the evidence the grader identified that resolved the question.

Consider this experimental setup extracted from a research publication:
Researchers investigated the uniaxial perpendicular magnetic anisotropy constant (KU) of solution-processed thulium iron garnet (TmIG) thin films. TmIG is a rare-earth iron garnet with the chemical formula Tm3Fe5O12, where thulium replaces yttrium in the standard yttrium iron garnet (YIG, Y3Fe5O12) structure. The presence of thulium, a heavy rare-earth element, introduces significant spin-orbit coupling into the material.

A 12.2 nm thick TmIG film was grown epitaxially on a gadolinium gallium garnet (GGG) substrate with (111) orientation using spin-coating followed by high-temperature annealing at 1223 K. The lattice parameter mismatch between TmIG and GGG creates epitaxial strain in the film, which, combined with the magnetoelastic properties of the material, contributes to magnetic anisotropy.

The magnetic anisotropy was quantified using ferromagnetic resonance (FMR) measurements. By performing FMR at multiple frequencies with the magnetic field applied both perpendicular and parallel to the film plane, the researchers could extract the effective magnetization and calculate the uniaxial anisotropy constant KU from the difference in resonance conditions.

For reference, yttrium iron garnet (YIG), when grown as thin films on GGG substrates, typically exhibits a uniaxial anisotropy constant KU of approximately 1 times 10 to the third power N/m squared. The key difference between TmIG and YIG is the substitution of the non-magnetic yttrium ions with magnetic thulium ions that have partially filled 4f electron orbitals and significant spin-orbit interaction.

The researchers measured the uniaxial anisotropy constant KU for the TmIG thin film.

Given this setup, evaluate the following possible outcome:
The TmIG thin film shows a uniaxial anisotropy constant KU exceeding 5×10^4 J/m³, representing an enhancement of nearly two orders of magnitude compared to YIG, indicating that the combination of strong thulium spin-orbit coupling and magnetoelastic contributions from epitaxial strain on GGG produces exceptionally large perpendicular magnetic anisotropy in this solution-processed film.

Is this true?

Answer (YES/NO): NO